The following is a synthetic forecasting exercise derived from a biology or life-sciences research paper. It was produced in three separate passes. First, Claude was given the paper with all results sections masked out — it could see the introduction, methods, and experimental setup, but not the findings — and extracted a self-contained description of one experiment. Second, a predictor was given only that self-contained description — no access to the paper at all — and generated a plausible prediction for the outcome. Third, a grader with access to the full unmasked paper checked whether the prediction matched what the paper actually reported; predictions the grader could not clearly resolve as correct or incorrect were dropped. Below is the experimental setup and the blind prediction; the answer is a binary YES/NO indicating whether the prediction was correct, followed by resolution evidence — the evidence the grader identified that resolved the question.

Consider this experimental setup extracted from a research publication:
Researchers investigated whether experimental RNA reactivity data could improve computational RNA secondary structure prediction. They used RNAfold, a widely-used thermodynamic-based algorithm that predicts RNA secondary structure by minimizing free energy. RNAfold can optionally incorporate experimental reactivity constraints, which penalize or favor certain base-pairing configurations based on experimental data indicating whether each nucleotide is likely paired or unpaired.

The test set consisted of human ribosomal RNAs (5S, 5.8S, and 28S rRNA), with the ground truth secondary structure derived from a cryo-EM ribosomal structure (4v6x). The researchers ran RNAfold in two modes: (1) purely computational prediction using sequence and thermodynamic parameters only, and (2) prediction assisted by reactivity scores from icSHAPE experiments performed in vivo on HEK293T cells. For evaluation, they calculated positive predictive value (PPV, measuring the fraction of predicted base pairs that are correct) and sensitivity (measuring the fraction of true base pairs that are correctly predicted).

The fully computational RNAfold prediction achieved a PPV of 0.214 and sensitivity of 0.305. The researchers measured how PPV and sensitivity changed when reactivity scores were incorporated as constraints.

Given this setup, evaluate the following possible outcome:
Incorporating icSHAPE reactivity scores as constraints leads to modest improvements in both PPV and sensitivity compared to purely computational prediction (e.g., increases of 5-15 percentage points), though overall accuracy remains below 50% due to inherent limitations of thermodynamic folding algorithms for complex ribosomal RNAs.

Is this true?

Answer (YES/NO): YES